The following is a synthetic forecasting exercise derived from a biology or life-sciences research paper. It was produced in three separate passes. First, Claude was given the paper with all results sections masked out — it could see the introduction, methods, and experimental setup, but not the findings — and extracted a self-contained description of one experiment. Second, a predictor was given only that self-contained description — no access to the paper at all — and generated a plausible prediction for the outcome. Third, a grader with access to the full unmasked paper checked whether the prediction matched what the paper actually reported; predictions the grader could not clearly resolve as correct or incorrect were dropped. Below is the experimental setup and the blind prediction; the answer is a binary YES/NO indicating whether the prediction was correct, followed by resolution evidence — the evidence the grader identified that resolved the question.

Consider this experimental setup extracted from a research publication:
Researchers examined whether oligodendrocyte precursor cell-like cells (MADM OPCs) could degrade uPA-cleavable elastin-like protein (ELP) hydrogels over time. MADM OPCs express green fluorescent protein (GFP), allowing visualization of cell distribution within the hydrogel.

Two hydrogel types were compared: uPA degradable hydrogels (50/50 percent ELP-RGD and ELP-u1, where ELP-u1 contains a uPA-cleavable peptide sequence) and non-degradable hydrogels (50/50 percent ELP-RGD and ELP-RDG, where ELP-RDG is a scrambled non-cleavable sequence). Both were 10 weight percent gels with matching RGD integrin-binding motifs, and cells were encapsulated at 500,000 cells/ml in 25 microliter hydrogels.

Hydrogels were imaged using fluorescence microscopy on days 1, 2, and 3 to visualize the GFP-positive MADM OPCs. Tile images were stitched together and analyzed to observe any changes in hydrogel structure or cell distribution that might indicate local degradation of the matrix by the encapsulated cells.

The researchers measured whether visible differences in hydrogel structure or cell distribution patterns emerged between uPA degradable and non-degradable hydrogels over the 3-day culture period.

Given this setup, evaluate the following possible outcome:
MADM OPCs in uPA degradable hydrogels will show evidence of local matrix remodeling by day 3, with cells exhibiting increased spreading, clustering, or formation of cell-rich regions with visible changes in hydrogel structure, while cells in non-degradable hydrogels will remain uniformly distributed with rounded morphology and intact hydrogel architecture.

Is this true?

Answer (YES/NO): YES